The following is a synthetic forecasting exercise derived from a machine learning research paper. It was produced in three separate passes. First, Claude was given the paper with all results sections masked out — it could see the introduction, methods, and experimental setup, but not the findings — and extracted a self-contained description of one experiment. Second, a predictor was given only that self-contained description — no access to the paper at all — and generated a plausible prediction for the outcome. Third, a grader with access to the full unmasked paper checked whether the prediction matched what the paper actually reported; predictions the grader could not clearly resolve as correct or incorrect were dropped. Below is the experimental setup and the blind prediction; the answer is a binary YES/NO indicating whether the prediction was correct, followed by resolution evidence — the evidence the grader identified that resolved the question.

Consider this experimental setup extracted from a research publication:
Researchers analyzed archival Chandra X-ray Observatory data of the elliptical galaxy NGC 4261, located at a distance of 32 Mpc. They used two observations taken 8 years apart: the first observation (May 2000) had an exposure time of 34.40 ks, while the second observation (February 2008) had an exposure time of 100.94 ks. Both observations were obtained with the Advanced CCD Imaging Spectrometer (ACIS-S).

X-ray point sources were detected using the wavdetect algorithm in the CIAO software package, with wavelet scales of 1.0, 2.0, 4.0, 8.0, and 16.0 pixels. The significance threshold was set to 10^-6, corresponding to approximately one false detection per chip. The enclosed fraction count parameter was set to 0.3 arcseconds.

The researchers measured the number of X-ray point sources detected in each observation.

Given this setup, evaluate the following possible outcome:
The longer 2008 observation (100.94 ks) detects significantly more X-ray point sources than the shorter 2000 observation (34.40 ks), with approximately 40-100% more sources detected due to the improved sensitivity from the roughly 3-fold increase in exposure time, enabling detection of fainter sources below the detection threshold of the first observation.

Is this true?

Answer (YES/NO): NO